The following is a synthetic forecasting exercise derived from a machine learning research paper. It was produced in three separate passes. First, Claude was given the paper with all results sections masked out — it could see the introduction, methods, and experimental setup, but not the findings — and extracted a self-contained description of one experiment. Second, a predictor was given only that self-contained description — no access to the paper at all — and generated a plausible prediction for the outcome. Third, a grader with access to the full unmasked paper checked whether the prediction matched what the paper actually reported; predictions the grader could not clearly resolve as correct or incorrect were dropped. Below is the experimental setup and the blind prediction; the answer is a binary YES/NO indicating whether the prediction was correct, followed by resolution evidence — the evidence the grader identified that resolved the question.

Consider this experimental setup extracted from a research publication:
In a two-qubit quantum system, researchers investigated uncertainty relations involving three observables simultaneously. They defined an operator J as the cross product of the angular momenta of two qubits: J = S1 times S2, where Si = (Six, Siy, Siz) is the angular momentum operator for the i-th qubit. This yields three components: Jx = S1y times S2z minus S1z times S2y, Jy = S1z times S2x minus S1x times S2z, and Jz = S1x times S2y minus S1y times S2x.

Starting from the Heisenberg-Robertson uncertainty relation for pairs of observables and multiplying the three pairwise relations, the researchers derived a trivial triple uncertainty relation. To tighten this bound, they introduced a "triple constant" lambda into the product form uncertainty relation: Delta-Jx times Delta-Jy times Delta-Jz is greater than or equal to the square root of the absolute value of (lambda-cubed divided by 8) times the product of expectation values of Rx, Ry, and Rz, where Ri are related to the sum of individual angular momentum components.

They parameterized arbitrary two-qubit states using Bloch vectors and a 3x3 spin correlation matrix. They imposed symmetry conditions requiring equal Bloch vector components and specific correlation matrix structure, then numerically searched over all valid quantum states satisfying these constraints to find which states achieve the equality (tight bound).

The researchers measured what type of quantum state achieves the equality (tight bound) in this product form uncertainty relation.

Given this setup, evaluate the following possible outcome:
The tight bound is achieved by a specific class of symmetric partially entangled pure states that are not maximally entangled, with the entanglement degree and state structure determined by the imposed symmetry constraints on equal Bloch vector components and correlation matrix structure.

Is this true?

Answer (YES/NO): NO